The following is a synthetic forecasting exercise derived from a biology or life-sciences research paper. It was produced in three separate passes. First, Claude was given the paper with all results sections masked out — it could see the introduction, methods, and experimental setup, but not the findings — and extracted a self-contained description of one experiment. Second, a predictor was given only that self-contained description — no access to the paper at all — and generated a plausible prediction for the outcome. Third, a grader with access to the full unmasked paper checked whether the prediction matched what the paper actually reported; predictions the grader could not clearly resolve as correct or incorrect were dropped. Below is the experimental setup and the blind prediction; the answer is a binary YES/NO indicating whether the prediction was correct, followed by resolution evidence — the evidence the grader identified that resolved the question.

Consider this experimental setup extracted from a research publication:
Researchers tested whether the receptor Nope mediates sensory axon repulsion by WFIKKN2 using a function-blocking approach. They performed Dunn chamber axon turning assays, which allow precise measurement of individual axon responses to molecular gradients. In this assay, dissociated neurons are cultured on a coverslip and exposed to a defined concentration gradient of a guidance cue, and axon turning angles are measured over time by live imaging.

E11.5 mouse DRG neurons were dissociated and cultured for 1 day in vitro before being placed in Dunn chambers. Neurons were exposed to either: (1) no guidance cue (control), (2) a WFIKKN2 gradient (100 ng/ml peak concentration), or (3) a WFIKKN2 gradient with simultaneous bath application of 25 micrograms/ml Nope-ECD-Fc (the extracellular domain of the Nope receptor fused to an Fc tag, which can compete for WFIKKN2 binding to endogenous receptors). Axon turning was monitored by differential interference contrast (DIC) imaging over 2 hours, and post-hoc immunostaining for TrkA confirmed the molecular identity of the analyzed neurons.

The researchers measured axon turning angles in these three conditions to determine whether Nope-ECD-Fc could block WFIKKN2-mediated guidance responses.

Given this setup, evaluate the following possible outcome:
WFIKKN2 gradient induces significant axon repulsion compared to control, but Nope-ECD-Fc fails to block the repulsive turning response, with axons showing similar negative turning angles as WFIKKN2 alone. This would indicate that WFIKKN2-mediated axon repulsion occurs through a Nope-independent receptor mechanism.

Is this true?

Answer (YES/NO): NO